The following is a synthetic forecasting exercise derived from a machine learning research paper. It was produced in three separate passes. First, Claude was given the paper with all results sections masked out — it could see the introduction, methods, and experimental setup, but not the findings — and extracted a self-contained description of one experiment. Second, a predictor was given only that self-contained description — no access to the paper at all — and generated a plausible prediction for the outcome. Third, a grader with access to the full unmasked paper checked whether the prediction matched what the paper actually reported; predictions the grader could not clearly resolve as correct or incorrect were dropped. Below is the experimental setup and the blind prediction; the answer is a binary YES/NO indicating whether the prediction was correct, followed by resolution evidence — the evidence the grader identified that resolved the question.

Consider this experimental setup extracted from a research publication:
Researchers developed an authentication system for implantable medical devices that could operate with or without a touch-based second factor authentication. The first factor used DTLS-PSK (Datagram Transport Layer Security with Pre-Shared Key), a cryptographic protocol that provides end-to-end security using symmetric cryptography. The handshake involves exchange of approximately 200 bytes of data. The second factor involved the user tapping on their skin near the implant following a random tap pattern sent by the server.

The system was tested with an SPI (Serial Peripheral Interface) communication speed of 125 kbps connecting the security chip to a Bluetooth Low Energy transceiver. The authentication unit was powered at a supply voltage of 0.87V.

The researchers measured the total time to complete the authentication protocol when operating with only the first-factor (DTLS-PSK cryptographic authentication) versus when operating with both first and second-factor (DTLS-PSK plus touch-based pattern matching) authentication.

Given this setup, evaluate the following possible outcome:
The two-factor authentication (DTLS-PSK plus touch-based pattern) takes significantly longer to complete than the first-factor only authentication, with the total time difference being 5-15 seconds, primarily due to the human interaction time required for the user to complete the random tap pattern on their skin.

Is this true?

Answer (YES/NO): YES